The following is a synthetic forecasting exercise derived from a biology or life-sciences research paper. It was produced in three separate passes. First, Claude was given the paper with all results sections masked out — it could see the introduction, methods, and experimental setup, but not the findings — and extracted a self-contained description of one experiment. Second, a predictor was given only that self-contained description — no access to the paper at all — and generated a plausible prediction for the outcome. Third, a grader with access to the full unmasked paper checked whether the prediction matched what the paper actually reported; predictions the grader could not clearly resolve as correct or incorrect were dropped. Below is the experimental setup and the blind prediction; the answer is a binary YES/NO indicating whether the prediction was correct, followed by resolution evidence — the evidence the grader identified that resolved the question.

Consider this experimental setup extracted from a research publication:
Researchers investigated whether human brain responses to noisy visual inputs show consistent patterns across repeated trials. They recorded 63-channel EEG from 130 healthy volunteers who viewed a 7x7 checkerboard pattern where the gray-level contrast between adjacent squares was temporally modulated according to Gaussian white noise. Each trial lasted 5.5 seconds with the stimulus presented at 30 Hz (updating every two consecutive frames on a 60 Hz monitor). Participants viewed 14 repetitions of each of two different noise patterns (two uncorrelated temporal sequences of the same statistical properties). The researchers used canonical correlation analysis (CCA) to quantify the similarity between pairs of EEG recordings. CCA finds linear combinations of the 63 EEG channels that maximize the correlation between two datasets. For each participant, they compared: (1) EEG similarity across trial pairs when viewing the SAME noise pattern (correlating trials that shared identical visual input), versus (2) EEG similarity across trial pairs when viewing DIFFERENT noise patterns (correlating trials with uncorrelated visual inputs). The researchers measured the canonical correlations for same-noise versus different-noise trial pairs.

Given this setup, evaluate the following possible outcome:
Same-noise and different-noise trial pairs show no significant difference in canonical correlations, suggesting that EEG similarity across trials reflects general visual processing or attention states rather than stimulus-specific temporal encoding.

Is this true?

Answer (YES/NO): NO